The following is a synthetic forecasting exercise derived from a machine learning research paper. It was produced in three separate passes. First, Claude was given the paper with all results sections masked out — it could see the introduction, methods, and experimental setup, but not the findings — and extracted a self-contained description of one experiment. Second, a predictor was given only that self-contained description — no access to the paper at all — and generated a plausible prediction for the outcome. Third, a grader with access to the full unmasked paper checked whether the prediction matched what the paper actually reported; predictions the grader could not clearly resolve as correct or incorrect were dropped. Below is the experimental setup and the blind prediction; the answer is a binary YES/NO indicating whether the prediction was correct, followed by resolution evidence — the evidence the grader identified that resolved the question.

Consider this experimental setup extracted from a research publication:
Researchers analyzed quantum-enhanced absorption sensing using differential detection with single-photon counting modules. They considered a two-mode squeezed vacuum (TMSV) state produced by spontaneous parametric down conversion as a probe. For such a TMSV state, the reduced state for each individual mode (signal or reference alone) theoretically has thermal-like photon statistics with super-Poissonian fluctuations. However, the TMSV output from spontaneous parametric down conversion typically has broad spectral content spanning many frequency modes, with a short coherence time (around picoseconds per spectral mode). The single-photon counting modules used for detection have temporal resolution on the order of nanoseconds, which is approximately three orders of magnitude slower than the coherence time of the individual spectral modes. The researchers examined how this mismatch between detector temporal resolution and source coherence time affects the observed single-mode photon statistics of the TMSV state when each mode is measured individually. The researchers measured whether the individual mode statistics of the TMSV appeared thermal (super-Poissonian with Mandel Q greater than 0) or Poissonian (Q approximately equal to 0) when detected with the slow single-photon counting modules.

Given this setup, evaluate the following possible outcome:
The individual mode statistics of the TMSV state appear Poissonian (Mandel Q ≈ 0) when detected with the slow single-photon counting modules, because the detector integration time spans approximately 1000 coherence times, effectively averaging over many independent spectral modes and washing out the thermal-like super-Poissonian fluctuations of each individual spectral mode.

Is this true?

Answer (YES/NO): YES